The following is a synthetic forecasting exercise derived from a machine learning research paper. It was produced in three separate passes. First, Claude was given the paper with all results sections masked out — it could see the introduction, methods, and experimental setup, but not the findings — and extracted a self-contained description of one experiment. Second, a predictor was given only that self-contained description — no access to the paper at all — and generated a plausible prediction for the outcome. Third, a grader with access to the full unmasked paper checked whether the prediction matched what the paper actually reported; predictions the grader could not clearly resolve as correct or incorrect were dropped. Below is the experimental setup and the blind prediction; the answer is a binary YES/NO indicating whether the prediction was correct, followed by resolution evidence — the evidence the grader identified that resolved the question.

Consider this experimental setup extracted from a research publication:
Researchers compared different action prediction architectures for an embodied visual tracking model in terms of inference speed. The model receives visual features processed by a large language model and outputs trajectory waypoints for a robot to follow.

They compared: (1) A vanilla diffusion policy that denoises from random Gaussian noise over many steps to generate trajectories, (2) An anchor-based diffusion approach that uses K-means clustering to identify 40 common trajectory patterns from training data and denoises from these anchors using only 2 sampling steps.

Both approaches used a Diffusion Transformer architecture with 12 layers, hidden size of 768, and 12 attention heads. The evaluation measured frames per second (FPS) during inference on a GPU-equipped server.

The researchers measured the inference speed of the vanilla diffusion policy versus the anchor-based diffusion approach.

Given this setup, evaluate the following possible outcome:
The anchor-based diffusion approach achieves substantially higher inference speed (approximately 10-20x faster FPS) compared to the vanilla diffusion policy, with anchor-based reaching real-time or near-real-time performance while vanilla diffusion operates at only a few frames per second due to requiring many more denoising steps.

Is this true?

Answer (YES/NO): NO